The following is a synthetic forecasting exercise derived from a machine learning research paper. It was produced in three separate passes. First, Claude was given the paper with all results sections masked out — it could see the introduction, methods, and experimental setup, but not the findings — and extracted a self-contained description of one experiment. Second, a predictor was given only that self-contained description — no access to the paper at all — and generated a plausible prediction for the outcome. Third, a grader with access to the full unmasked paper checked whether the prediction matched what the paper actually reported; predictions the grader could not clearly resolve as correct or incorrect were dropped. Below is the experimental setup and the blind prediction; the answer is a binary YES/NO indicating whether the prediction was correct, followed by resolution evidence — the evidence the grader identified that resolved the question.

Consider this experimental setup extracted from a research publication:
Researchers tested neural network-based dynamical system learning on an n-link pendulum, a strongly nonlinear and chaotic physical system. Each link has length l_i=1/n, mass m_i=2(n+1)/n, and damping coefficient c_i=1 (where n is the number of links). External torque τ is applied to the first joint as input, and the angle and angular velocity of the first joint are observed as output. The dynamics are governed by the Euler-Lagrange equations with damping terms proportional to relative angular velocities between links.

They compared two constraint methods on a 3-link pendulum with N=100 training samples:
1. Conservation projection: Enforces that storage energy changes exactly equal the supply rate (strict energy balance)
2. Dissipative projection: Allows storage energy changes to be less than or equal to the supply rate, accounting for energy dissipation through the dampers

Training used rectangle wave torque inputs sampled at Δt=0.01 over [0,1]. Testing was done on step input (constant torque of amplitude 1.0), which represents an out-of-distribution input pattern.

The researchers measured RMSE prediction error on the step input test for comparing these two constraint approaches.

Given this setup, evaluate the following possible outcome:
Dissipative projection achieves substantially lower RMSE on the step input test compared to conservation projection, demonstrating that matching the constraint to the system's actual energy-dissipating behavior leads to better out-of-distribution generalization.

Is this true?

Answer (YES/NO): NO